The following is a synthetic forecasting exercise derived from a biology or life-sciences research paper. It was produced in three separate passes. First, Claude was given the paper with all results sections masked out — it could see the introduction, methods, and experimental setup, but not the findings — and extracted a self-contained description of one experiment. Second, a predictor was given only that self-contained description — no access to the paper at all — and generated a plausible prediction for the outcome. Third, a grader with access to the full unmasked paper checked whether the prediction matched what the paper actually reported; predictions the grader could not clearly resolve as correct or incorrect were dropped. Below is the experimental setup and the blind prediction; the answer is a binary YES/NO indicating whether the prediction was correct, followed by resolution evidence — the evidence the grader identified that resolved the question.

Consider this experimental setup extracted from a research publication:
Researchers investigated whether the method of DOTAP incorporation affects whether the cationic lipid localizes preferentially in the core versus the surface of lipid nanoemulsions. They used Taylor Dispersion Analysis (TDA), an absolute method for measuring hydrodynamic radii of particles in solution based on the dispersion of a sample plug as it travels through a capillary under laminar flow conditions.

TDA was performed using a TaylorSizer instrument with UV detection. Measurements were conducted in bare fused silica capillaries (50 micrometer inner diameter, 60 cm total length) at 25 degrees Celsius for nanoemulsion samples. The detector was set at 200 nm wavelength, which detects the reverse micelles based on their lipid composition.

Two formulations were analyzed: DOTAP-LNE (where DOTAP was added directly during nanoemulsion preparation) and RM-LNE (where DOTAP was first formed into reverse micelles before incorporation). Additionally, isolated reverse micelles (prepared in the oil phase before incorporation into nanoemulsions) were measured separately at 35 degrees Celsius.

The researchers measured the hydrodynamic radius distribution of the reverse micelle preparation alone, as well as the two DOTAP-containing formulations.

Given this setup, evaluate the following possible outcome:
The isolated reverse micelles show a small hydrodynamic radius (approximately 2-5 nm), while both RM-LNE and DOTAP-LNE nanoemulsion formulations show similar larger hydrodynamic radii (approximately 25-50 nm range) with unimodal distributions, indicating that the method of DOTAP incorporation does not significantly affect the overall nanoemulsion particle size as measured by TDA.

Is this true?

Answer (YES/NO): NO